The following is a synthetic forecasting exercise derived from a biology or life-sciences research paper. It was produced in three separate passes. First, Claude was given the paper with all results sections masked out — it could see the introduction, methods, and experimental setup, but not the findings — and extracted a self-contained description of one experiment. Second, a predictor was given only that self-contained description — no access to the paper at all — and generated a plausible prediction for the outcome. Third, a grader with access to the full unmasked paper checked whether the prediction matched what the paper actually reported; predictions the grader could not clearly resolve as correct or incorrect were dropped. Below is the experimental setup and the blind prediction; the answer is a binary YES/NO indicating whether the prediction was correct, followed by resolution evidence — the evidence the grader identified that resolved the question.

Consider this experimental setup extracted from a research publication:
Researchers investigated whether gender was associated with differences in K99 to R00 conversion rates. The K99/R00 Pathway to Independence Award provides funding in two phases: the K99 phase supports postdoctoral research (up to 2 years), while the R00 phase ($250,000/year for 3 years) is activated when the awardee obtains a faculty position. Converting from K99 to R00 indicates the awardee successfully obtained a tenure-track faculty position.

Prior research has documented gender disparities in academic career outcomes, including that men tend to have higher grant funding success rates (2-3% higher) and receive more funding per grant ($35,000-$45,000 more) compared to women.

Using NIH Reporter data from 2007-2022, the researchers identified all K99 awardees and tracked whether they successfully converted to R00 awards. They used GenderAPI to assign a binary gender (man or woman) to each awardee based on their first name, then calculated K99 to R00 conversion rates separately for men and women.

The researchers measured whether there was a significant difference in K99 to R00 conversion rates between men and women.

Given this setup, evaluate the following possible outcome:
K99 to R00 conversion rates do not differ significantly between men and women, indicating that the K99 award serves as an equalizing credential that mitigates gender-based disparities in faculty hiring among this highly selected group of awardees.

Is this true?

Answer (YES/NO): YES